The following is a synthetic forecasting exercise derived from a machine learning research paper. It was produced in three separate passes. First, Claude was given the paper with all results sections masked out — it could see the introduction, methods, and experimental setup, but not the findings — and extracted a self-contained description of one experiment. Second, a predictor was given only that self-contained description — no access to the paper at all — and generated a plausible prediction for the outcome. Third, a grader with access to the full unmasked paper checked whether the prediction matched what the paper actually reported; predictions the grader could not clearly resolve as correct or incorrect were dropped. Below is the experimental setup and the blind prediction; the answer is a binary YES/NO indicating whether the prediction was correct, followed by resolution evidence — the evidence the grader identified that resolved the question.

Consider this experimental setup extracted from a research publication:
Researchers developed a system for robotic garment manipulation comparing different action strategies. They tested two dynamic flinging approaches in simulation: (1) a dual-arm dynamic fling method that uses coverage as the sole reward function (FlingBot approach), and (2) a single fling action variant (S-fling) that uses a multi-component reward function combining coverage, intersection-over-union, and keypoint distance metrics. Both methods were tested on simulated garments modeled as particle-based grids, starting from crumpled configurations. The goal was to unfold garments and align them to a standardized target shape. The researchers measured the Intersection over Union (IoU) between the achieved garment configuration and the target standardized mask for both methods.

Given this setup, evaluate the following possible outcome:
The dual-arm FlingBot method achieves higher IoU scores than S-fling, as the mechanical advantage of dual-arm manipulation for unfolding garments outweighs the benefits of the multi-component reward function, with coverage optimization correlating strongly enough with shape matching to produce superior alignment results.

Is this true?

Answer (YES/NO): NO